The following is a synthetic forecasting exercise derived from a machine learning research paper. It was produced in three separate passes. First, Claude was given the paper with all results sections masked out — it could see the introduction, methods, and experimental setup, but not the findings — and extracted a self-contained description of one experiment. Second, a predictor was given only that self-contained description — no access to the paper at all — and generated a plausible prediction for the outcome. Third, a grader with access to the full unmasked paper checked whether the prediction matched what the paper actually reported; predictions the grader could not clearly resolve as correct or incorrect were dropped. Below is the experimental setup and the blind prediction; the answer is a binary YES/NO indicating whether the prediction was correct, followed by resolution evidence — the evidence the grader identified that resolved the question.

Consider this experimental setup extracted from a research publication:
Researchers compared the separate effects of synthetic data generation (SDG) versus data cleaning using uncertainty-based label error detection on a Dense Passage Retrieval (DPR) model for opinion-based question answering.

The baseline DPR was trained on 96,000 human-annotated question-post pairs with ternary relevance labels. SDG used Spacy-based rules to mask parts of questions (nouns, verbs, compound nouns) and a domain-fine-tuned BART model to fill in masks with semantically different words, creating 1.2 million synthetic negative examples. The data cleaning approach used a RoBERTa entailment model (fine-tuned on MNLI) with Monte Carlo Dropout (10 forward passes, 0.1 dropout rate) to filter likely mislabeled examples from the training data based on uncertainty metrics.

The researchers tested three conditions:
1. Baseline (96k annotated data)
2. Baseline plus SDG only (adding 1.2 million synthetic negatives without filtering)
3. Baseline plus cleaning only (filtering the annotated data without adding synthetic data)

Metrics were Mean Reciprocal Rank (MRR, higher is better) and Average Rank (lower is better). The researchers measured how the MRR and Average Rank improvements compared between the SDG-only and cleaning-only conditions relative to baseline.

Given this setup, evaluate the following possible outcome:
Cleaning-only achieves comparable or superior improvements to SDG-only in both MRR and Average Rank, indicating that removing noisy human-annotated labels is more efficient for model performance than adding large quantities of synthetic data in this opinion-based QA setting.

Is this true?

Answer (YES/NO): YES